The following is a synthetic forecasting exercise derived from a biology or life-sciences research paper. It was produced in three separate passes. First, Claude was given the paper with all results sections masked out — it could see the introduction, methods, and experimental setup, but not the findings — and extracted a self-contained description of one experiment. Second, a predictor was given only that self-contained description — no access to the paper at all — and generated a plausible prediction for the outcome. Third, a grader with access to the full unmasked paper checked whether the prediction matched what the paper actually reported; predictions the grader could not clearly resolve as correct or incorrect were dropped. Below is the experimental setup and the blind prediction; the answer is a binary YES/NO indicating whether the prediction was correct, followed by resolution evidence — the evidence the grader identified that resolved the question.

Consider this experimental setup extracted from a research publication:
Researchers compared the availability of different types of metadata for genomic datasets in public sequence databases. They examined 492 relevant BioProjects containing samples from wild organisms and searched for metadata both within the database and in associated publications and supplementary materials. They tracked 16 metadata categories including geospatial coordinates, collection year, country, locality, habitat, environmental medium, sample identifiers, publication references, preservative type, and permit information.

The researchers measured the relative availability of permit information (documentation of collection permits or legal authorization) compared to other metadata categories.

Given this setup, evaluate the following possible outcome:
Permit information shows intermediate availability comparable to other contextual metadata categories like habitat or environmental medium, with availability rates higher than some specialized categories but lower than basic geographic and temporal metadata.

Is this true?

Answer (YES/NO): NO